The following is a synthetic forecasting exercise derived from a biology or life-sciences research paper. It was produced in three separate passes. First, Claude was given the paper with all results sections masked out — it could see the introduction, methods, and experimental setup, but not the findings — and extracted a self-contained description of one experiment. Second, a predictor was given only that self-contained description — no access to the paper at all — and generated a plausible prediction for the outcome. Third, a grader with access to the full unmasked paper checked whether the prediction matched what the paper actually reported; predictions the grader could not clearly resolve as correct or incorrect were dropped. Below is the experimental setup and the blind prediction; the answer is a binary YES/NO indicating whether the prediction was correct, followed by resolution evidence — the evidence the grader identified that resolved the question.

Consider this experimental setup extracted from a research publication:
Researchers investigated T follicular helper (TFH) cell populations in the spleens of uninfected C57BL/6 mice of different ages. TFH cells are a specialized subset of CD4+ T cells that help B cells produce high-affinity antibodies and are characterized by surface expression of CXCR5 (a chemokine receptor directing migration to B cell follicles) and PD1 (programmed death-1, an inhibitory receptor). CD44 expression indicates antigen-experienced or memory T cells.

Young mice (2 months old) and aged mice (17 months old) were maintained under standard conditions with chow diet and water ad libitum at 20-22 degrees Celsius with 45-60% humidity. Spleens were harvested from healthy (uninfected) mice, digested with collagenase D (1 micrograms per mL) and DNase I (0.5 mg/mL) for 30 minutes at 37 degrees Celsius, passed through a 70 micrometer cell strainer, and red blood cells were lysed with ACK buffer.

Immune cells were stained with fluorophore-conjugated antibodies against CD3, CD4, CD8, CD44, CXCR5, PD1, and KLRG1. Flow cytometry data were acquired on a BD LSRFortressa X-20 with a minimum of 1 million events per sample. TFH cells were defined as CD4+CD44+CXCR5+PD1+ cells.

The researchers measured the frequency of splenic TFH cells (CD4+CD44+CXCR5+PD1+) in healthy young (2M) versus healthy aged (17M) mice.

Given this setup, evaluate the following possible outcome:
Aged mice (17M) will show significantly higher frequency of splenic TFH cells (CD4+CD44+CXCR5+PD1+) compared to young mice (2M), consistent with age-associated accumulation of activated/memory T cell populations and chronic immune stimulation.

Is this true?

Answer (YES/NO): YES